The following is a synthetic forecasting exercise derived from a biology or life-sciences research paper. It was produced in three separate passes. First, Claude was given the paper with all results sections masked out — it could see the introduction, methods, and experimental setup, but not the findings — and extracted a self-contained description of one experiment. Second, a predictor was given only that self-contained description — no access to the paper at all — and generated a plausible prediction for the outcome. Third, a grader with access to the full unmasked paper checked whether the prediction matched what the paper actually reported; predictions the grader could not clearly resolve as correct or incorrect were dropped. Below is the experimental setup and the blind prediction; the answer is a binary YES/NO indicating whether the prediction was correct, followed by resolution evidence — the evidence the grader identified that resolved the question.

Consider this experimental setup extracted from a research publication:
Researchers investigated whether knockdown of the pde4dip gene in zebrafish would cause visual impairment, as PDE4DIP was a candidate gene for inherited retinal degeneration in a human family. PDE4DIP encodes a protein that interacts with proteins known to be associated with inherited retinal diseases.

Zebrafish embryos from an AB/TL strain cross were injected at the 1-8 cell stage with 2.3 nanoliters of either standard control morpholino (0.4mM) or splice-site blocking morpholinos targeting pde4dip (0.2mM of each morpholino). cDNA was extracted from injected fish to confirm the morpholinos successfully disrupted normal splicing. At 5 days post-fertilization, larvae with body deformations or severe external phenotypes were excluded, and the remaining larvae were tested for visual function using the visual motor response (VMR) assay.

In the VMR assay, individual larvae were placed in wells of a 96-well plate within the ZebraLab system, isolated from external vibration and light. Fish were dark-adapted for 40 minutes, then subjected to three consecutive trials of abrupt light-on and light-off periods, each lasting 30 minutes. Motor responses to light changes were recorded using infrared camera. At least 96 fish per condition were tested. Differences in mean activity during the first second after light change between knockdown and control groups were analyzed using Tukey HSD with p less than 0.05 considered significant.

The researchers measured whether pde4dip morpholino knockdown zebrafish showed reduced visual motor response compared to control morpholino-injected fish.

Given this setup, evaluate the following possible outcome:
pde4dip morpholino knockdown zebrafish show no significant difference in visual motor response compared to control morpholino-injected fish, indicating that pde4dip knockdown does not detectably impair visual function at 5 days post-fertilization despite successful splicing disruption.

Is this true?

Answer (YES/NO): NO